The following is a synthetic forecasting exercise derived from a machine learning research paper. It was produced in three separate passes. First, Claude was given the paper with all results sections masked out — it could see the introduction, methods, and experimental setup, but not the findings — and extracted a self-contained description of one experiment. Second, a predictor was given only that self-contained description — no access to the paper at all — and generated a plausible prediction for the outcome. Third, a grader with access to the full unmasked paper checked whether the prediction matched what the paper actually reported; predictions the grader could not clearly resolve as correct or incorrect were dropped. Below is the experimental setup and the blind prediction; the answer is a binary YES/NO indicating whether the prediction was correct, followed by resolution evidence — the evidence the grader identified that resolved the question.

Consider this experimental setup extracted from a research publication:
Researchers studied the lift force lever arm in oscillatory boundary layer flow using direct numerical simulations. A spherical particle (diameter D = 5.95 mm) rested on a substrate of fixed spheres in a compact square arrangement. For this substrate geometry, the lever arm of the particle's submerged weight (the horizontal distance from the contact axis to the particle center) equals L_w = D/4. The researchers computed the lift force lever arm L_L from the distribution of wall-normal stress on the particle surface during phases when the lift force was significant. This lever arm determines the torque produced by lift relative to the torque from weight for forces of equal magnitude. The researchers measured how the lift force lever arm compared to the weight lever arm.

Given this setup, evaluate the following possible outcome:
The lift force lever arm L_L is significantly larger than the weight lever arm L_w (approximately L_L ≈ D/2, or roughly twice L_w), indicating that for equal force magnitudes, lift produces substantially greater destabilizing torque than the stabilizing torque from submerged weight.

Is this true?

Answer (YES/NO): NO